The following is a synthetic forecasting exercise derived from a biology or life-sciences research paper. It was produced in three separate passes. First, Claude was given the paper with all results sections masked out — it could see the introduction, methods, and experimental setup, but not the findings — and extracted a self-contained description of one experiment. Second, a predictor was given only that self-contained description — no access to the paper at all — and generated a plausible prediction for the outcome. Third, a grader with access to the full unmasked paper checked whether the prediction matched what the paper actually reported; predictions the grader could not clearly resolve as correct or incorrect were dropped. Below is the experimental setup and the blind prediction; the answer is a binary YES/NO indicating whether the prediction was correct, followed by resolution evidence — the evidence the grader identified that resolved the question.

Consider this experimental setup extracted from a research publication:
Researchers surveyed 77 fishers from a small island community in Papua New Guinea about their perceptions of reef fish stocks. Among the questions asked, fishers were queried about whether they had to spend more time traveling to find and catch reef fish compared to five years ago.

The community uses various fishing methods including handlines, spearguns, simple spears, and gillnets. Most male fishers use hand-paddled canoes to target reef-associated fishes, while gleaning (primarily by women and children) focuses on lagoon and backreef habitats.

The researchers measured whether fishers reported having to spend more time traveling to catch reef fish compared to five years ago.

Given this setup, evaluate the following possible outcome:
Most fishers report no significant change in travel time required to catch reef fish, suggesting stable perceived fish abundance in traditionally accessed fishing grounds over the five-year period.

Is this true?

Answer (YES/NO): NO